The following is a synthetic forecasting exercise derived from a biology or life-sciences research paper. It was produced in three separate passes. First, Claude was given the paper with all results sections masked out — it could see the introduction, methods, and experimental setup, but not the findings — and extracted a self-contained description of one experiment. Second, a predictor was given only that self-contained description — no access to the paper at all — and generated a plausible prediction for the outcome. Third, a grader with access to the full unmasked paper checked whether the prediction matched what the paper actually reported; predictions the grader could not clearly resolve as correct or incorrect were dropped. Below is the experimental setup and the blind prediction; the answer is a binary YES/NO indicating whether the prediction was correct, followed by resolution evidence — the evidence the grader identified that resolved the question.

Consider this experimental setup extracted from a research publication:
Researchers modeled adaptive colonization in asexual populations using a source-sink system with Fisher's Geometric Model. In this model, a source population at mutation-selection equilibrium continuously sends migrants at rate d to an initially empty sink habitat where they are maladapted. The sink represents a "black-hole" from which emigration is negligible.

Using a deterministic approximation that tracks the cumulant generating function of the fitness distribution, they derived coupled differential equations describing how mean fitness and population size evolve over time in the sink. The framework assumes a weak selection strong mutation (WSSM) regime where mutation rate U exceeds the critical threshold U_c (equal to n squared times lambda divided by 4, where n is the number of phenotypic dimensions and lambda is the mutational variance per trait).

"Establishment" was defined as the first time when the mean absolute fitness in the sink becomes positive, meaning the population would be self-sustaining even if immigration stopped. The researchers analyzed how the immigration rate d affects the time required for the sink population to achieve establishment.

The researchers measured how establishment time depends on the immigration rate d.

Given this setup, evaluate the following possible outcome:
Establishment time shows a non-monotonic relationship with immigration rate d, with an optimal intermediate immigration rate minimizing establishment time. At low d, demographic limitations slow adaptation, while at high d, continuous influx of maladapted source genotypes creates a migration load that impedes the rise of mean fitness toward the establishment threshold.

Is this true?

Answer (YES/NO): NO